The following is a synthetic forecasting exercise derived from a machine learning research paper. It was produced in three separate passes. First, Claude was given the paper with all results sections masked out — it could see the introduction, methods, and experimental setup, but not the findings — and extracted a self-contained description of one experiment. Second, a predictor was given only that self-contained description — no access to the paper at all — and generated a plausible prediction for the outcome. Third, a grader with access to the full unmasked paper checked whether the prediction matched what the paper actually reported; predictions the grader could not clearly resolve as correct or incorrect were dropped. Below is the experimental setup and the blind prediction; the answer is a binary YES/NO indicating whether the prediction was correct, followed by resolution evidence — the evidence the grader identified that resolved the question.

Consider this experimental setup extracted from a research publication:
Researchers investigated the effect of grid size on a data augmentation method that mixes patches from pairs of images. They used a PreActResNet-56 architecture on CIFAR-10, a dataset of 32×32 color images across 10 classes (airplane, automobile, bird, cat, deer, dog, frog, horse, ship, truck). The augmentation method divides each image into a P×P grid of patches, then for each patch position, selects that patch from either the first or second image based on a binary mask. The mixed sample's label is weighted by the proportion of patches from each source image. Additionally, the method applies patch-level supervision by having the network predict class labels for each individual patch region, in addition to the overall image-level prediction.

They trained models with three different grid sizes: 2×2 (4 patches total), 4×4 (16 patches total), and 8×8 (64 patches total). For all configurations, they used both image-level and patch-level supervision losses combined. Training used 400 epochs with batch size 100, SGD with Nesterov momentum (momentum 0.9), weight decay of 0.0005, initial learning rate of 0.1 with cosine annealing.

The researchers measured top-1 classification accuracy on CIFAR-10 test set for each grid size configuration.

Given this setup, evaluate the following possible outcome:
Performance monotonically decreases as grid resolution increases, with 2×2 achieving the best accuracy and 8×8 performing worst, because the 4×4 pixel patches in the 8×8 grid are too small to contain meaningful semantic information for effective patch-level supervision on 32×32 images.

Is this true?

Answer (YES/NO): NO